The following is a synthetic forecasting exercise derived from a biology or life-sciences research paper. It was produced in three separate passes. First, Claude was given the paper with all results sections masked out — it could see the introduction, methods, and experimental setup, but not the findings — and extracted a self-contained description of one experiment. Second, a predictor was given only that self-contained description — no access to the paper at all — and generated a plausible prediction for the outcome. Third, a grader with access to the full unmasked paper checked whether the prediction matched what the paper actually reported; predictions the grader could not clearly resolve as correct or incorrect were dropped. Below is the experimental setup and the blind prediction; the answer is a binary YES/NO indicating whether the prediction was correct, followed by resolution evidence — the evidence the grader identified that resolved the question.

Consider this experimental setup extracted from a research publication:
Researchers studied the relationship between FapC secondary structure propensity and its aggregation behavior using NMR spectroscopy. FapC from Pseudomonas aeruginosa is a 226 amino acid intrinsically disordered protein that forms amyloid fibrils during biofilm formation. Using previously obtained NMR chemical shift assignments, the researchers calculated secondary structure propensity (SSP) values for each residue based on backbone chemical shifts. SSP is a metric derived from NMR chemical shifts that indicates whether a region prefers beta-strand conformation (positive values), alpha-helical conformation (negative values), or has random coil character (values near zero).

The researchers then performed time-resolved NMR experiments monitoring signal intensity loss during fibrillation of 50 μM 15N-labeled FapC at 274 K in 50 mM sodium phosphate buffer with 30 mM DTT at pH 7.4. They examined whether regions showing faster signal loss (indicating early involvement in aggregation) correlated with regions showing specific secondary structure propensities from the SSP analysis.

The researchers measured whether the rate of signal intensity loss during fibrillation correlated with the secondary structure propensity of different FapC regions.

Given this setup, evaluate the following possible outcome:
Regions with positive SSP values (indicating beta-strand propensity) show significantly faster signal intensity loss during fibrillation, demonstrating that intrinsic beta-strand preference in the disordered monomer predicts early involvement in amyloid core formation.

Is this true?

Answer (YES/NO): NO